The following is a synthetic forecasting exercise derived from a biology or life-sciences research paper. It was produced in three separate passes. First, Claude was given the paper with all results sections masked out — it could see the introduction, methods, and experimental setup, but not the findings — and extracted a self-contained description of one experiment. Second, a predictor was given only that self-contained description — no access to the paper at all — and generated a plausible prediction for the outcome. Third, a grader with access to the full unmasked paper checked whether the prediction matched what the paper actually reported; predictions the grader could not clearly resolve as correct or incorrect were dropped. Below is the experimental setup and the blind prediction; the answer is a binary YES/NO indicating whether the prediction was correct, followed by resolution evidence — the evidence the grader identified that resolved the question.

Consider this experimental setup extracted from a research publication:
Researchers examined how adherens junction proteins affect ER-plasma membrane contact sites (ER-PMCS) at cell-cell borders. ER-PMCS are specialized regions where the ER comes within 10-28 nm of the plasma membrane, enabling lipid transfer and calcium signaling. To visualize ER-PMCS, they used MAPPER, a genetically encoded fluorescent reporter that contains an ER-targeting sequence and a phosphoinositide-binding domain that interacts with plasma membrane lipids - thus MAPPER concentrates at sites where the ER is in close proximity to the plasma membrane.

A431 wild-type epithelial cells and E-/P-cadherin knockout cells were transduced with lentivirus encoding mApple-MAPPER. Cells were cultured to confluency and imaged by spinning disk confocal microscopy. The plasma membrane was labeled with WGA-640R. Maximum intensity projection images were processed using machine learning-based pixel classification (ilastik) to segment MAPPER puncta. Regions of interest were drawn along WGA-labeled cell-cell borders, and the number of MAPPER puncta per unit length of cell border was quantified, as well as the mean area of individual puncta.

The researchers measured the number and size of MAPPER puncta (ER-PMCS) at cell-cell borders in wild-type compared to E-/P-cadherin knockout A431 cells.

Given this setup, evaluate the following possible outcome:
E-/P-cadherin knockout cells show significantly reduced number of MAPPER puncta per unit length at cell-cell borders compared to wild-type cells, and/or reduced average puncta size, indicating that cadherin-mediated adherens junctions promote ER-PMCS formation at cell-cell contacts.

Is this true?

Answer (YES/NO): YES